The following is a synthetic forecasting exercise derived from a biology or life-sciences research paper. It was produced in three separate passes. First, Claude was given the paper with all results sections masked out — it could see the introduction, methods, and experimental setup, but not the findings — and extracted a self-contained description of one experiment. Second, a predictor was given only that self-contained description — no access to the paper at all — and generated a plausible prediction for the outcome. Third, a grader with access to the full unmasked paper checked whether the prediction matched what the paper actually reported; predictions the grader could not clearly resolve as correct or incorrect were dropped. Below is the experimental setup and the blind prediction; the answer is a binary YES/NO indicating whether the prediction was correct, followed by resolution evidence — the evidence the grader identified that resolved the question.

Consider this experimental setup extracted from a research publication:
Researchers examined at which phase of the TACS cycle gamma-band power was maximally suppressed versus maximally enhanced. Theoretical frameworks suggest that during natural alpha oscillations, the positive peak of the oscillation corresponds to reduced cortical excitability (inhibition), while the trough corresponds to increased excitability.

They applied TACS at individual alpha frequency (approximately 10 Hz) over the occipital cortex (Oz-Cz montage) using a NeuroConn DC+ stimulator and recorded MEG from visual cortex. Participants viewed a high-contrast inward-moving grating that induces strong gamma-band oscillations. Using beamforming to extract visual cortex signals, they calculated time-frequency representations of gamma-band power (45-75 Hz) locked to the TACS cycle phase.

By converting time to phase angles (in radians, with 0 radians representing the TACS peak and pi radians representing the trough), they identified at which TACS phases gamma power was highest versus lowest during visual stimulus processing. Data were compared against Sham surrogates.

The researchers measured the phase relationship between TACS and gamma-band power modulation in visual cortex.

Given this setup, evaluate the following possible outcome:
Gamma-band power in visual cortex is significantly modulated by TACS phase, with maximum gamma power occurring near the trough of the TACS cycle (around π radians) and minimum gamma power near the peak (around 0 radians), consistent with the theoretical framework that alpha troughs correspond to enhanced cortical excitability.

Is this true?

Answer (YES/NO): NO